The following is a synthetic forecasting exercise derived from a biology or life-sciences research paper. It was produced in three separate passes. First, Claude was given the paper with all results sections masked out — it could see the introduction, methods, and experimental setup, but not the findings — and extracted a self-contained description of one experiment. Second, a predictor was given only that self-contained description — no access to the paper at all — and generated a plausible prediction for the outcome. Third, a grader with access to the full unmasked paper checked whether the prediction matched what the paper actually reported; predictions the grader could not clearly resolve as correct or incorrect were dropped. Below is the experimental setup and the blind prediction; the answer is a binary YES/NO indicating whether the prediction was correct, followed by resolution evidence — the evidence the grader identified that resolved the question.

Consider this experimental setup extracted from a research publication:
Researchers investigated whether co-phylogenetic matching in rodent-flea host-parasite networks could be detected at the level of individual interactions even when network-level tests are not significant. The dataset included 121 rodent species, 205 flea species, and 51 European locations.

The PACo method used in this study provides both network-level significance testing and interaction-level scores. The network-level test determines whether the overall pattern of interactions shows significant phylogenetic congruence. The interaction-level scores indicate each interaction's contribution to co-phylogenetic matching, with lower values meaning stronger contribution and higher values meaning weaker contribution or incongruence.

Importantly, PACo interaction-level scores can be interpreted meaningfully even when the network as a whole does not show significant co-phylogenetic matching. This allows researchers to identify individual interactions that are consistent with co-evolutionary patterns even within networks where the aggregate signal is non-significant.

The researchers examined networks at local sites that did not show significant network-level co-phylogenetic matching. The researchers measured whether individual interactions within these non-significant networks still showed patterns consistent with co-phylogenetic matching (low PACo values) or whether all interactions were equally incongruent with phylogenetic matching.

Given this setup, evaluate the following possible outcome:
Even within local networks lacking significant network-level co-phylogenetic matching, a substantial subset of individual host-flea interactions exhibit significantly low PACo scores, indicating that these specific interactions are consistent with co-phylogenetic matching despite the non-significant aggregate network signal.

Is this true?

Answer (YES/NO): YES